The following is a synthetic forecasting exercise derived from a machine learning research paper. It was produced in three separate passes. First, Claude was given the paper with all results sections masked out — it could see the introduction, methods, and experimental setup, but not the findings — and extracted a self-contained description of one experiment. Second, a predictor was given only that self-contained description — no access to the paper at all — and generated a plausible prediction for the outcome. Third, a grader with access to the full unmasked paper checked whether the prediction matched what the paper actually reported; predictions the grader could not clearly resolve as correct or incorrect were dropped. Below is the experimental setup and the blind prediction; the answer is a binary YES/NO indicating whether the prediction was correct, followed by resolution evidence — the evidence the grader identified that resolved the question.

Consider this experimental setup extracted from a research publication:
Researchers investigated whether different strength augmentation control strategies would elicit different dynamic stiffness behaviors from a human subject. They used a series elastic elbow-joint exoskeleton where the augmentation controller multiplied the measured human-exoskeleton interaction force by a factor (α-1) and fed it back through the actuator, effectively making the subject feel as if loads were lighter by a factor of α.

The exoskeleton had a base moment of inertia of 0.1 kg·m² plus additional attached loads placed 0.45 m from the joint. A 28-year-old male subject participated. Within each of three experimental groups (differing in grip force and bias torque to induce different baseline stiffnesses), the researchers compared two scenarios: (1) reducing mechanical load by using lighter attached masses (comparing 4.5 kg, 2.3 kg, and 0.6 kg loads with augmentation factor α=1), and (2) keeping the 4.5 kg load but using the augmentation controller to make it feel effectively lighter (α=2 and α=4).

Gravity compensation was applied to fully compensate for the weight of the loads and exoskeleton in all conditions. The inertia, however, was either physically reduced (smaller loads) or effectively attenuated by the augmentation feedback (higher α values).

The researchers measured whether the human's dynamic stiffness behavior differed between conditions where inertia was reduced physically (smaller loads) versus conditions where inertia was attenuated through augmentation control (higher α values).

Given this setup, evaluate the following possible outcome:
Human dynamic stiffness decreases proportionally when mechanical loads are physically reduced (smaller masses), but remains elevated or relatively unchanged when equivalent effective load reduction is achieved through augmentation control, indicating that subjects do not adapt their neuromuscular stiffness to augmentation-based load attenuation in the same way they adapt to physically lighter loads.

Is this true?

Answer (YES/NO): NO